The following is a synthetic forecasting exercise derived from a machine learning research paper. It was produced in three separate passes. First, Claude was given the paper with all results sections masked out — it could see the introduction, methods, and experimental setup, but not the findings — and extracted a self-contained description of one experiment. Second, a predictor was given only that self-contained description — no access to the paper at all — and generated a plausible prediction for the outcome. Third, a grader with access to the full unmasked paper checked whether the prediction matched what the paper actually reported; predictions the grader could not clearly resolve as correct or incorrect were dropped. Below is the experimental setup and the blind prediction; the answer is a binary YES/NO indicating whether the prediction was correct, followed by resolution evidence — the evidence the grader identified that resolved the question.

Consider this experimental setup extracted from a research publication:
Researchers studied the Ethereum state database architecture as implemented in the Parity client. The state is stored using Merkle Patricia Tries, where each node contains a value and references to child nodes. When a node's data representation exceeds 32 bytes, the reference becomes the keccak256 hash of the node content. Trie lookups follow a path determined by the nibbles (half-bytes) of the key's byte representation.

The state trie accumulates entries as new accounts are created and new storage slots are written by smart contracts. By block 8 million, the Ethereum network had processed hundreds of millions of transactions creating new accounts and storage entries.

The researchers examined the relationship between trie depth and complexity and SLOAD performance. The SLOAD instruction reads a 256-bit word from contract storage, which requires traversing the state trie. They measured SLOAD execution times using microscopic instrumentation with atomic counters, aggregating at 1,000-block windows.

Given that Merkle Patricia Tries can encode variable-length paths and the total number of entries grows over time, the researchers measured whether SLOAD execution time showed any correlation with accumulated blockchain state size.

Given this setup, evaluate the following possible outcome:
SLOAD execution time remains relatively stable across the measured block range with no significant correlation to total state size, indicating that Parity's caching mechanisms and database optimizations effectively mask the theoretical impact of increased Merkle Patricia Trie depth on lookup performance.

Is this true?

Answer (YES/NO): NO